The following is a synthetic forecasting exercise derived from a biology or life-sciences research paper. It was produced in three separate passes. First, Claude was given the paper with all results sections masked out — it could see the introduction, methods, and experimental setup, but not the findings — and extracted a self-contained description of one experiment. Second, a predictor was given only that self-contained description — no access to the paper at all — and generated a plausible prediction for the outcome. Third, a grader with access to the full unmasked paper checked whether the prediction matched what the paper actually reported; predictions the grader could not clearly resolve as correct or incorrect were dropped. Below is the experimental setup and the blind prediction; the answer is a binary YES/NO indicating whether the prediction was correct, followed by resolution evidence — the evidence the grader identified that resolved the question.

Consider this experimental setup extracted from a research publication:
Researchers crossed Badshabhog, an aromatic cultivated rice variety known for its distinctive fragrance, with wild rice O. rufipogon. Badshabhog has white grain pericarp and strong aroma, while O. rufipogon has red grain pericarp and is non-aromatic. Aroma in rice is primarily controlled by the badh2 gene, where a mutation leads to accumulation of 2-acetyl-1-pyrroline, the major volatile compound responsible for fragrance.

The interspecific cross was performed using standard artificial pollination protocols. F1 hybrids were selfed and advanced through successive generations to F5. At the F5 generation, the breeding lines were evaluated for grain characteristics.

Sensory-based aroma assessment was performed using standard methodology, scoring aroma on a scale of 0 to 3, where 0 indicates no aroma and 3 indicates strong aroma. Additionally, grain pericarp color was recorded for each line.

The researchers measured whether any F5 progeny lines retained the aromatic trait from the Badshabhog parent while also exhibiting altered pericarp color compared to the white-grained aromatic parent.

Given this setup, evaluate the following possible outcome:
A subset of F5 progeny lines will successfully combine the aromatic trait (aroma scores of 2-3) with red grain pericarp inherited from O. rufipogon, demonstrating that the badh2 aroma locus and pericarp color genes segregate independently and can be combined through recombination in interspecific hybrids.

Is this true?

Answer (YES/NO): NO